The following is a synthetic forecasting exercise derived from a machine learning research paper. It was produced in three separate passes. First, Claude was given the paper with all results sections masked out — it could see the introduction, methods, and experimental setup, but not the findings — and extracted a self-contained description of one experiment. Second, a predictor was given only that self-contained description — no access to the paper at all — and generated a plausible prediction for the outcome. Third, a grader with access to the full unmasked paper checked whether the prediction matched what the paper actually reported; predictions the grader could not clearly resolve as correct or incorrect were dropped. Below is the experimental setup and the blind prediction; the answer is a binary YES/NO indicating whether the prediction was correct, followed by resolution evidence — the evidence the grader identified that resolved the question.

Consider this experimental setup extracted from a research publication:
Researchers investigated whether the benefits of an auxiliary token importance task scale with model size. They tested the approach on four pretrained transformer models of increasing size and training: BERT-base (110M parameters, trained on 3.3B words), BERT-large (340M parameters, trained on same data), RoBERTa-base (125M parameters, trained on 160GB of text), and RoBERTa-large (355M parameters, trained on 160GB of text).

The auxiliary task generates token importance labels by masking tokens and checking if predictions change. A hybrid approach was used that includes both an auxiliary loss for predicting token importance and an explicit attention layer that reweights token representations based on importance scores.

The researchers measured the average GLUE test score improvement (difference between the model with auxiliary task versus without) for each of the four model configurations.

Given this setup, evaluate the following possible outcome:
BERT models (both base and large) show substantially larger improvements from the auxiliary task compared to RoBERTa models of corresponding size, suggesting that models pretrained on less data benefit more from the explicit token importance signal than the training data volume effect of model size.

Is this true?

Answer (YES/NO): NO